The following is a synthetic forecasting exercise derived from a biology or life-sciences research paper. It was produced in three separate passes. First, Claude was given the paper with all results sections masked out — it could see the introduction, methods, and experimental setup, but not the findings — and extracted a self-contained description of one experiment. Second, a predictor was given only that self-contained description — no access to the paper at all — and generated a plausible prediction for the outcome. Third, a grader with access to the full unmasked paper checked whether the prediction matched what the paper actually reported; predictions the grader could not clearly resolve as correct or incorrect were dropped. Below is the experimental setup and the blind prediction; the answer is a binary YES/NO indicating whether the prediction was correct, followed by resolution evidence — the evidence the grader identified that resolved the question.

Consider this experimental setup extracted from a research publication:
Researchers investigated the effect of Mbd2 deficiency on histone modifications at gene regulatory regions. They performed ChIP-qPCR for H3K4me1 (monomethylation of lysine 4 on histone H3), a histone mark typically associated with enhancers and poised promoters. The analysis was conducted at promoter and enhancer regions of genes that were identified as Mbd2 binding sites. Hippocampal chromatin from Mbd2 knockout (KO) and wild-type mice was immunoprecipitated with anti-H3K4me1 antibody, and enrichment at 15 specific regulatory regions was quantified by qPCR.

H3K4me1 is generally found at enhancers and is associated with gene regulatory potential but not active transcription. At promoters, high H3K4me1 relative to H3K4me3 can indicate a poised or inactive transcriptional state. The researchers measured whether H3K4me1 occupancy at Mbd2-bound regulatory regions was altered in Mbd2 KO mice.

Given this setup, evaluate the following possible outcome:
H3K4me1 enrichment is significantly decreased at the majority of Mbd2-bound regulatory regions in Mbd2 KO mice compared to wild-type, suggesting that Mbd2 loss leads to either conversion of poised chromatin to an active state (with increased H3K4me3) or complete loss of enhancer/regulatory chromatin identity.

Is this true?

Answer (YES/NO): NO